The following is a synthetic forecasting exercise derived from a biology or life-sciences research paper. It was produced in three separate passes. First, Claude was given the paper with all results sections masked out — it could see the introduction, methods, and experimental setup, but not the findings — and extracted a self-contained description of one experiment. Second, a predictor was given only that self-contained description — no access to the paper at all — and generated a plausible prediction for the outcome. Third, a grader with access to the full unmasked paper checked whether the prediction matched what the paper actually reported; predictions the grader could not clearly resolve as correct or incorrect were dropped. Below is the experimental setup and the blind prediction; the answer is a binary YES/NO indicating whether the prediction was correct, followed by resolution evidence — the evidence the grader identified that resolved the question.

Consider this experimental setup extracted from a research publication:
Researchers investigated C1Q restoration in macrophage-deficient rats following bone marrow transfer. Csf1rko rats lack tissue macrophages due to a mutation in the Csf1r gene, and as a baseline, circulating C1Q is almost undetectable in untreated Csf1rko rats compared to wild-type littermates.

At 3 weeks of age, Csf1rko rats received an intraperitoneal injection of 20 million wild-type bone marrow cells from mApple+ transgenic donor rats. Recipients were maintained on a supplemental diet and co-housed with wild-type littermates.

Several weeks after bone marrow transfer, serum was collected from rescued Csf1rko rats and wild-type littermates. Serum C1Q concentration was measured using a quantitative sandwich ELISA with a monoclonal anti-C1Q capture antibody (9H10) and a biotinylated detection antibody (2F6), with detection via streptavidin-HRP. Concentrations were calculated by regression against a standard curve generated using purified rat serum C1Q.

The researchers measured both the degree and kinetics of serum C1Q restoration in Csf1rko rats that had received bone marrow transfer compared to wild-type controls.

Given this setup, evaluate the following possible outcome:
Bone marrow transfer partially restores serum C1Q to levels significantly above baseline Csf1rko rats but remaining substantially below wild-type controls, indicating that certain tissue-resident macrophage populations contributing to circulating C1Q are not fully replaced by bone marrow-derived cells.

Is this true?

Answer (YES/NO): NO